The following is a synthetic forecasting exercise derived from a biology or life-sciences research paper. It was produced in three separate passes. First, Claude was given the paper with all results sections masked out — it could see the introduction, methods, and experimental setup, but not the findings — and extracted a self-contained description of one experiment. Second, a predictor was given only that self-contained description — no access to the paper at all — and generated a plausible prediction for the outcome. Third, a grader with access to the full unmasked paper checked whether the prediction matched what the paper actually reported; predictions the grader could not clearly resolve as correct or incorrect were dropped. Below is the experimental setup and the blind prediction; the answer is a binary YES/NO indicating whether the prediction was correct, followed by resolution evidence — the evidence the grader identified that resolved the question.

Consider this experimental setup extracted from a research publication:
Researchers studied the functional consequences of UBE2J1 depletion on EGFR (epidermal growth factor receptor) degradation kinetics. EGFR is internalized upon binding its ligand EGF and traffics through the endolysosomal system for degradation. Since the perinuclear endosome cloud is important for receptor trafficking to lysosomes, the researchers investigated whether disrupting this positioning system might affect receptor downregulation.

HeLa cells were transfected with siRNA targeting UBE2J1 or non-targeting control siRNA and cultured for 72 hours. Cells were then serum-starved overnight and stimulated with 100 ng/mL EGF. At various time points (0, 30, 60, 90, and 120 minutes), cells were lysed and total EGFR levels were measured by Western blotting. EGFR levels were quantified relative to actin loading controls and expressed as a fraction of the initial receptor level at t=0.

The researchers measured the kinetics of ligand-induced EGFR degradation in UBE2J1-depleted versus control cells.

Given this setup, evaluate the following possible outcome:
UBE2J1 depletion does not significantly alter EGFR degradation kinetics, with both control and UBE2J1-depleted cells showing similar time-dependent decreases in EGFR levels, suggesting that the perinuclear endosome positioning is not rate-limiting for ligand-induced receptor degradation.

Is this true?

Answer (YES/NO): NO